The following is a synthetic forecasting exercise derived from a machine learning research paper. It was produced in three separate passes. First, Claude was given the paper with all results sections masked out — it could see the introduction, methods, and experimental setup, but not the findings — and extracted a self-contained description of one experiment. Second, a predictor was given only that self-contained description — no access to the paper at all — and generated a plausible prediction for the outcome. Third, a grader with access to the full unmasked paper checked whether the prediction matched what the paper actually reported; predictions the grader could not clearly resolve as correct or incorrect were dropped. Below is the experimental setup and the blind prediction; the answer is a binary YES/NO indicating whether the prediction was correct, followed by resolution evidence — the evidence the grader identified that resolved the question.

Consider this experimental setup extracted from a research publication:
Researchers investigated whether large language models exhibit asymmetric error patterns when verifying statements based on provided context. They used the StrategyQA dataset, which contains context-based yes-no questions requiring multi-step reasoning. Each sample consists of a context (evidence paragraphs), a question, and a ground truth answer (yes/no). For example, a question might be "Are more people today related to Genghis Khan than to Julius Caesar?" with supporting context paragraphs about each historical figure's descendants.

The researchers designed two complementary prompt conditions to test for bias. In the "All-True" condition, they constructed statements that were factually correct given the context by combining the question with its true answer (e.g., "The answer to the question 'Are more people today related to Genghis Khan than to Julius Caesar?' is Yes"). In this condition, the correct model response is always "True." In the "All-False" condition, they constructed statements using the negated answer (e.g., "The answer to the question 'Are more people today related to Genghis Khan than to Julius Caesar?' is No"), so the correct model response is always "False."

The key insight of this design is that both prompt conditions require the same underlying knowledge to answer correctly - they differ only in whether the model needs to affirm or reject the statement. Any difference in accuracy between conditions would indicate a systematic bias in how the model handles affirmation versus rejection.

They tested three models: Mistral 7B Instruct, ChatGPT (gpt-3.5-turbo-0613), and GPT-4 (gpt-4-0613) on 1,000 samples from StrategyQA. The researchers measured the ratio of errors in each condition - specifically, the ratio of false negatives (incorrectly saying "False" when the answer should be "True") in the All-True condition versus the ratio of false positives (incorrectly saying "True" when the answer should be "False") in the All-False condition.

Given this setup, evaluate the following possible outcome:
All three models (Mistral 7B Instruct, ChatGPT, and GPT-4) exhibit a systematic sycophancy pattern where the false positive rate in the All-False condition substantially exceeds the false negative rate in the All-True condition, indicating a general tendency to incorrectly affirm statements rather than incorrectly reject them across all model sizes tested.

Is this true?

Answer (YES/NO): NO